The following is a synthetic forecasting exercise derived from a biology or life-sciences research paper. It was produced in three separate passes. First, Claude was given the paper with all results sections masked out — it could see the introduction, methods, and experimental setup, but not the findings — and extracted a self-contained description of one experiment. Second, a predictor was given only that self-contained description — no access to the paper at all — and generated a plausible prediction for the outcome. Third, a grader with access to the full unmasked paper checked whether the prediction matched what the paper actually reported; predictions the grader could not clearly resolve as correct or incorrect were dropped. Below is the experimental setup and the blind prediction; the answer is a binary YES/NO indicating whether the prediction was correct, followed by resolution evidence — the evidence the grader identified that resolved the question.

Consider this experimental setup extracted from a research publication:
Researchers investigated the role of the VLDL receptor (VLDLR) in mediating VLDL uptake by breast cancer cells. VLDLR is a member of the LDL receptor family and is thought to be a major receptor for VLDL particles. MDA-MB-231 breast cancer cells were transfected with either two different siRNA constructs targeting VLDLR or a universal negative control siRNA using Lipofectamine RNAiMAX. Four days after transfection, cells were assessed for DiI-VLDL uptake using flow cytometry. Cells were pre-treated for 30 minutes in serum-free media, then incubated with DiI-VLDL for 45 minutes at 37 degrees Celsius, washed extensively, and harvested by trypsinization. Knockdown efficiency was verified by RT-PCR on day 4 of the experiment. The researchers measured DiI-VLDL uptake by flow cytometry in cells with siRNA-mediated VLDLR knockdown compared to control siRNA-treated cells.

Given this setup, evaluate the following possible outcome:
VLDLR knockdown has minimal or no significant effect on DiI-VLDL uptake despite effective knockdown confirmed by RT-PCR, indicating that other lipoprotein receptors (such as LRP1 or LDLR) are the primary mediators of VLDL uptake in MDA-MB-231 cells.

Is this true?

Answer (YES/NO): NO